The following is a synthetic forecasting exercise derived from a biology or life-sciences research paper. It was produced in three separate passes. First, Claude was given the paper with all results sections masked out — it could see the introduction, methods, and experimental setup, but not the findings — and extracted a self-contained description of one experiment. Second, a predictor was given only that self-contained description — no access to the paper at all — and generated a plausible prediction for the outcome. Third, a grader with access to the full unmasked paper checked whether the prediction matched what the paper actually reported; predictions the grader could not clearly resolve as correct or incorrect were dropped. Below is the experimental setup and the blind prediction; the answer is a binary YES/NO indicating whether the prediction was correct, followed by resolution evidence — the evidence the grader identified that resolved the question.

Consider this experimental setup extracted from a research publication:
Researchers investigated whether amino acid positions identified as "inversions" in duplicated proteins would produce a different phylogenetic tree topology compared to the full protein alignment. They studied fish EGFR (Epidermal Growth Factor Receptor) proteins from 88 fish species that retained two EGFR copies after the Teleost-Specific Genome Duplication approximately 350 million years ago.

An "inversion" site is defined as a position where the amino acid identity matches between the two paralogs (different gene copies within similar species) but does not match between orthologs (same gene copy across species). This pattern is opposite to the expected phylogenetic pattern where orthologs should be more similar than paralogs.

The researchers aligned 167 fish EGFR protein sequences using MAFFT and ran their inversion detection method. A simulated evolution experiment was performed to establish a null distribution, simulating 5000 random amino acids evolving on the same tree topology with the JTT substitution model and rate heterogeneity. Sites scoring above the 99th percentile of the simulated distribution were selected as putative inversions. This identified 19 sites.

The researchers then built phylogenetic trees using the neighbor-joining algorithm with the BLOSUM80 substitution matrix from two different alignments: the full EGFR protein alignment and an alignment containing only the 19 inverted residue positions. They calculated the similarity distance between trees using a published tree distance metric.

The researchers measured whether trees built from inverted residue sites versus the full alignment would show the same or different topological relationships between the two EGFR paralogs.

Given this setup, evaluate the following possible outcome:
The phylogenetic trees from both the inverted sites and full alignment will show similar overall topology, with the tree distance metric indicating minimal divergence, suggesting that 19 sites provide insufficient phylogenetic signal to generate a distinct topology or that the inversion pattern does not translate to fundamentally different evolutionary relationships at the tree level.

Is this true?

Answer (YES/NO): NO